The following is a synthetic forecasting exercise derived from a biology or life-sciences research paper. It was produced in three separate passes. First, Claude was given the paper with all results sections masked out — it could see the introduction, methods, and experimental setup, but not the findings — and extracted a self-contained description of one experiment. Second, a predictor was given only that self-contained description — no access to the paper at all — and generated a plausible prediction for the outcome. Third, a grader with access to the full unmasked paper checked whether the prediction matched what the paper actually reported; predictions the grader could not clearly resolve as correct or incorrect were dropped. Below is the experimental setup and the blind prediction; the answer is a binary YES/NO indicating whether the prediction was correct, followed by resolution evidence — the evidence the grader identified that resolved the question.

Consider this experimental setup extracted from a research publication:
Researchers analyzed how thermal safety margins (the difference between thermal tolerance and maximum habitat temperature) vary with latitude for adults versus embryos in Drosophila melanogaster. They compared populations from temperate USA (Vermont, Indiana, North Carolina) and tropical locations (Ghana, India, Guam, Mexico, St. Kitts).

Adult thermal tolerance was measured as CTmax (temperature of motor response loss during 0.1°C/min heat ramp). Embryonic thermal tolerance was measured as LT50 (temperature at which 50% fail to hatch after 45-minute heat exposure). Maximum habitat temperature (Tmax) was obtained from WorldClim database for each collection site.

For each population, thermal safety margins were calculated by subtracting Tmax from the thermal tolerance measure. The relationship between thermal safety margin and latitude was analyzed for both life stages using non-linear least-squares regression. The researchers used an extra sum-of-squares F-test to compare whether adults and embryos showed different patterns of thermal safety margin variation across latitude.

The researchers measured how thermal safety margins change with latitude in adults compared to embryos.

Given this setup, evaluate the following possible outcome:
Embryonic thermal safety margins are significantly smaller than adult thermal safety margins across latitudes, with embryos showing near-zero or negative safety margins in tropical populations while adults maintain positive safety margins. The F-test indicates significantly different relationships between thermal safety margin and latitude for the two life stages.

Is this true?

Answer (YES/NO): NO